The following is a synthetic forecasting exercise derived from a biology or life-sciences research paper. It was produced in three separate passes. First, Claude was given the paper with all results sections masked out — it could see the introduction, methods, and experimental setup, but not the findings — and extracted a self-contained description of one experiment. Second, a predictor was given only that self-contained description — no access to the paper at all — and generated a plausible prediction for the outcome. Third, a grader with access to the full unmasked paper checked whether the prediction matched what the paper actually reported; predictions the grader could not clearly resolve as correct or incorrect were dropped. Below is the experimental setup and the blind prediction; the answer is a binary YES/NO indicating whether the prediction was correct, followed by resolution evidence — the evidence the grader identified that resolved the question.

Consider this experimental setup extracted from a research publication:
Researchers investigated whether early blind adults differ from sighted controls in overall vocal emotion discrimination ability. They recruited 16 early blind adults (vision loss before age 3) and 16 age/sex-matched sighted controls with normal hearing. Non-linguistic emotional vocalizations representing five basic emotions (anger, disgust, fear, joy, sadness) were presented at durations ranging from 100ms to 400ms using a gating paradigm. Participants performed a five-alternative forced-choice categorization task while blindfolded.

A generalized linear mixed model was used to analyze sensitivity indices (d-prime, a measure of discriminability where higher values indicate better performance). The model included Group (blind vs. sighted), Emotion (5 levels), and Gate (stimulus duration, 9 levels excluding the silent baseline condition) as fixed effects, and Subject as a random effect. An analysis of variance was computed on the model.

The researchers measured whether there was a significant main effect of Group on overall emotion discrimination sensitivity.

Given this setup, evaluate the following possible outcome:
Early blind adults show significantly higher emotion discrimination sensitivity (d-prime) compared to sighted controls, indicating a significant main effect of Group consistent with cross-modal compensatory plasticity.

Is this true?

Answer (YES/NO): NO